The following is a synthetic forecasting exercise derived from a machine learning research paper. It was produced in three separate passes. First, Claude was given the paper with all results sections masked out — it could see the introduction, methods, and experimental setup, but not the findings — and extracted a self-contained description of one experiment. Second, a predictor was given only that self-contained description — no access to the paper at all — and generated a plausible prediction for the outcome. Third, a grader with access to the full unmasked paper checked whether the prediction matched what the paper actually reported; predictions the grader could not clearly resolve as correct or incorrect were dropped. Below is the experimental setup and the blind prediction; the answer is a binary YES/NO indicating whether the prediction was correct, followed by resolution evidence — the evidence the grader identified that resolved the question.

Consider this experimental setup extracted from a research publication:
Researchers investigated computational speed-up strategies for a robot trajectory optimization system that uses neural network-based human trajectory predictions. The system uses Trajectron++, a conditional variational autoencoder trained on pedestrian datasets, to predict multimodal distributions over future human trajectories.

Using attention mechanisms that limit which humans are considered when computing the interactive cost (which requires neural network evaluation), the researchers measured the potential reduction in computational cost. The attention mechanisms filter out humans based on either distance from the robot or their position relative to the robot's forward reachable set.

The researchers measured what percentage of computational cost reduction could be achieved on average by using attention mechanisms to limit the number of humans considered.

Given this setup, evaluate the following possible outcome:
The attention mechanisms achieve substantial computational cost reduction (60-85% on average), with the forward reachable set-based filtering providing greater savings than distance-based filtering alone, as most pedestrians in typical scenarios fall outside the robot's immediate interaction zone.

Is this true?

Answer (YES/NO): NO